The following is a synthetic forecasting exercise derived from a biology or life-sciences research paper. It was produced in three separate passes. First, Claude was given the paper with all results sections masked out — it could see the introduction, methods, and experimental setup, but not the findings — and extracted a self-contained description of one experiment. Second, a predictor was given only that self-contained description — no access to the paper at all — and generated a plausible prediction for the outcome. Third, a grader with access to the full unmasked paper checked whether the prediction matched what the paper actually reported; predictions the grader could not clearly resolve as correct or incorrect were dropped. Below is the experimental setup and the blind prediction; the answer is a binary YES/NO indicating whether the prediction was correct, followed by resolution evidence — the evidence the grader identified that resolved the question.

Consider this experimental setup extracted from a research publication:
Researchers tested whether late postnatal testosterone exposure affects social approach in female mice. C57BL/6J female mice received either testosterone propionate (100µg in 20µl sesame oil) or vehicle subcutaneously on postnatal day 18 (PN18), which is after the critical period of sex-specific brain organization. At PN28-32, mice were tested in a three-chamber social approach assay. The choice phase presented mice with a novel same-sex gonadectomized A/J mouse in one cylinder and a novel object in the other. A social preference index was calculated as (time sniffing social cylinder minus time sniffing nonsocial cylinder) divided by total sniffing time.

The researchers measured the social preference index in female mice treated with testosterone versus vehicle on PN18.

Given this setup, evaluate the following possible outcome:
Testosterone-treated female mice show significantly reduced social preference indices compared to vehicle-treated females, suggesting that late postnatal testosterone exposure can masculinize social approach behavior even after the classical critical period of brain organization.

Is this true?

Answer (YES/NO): NO